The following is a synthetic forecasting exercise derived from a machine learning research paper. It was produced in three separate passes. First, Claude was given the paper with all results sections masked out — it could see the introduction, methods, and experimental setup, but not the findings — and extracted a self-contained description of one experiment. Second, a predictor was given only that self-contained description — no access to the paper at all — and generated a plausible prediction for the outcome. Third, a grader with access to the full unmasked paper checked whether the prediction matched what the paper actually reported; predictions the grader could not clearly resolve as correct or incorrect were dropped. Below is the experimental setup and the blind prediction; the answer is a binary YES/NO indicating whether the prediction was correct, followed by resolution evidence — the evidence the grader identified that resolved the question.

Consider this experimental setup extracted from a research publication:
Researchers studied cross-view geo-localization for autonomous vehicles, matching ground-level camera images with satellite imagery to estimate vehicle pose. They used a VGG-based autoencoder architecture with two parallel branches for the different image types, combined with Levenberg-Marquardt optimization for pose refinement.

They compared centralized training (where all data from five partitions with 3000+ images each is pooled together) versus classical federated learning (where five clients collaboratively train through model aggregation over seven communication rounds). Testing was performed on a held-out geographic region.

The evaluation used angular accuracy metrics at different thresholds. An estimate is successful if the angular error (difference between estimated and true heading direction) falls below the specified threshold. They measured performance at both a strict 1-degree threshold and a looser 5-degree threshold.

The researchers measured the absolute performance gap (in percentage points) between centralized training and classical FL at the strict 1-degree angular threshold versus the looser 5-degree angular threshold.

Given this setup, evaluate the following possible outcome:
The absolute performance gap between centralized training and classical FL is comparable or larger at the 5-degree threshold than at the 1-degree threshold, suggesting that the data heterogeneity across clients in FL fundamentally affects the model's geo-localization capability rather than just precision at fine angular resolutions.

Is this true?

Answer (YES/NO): YES